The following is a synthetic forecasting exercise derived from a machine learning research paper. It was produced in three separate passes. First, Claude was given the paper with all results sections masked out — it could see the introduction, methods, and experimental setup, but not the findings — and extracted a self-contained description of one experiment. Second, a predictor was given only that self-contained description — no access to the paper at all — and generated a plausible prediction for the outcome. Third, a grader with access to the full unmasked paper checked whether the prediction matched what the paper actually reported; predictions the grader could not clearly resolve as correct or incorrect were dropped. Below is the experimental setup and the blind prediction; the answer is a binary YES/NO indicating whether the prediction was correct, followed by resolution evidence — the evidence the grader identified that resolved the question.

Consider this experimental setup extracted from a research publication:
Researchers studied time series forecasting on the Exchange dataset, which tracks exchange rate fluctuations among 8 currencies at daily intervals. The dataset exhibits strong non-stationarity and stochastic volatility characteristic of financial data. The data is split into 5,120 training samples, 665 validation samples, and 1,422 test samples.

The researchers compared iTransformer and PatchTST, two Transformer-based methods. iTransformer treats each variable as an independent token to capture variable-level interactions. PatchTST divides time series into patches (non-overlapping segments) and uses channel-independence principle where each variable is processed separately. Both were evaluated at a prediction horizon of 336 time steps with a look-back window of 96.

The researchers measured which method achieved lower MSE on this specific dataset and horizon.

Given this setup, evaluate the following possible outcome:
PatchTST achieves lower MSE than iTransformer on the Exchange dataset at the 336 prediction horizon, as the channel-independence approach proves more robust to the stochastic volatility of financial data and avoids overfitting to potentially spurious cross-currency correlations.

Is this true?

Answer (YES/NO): NO